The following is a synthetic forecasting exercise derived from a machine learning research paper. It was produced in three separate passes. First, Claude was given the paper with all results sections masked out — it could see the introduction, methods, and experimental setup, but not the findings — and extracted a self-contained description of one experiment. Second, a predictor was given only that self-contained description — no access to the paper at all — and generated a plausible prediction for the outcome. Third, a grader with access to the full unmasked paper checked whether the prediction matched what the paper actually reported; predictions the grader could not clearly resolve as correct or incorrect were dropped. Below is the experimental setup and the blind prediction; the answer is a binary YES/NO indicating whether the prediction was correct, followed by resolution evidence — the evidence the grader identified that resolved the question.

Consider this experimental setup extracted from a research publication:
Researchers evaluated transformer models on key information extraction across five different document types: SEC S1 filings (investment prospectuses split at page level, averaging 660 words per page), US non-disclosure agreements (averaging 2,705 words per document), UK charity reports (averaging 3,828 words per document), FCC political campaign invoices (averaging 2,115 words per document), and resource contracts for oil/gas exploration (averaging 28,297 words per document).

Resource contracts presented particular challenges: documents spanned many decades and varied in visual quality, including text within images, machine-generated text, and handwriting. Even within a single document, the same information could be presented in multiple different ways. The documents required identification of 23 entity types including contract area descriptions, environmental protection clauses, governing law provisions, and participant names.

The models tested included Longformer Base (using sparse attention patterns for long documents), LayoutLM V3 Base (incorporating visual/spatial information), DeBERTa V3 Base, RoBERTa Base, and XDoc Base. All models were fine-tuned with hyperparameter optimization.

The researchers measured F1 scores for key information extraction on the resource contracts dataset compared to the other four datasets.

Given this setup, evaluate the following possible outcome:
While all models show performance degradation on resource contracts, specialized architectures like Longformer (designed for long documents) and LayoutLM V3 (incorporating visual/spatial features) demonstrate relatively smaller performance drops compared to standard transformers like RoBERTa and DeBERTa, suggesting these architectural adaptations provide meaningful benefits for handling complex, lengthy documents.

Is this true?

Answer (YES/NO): NO